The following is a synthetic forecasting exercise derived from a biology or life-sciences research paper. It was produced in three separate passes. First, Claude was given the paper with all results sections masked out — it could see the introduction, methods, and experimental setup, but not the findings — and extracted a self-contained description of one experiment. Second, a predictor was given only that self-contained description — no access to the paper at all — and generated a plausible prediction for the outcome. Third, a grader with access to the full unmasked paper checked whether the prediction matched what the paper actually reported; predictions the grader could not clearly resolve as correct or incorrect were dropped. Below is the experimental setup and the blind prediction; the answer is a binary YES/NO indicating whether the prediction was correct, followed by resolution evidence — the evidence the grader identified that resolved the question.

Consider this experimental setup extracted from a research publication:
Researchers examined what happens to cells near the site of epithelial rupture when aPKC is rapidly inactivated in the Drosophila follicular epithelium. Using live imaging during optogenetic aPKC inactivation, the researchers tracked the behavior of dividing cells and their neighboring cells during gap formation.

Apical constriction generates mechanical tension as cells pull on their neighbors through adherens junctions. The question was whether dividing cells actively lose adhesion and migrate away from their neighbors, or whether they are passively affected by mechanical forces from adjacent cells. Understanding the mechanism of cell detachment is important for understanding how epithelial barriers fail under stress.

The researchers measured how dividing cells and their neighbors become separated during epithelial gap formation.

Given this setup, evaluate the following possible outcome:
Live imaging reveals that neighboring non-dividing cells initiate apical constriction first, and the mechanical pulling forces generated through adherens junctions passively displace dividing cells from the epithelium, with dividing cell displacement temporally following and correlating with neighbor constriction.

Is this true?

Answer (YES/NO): YES